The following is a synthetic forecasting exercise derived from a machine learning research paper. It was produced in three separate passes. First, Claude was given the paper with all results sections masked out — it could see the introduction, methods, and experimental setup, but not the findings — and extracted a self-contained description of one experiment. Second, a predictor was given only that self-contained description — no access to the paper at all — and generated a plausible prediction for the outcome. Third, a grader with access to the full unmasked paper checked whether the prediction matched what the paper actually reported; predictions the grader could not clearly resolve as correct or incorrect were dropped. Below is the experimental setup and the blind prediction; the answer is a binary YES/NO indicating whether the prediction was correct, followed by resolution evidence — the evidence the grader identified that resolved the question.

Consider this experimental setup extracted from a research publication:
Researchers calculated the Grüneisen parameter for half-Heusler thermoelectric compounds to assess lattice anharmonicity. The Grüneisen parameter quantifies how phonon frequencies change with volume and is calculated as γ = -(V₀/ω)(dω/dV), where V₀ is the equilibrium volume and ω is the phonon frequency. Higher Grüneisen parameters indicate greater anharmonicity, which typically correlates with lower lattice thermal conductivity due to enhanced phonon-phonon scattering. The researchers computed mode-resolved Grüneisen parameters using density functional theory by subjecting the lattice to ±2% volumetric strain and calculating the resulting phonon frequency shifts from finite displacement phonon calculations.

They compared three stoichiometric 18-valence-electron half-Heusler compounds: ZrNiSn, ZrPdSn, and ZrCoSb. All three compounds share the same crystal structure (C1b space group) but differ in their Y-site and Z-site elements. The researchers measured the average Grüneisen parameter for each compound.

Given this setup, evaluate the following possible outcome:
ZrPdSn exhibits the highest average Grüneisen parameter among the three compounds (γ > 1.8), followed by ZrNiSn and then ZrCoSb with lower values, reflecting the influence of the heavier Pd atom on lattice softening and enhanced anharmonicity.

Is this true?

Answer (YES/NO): NO